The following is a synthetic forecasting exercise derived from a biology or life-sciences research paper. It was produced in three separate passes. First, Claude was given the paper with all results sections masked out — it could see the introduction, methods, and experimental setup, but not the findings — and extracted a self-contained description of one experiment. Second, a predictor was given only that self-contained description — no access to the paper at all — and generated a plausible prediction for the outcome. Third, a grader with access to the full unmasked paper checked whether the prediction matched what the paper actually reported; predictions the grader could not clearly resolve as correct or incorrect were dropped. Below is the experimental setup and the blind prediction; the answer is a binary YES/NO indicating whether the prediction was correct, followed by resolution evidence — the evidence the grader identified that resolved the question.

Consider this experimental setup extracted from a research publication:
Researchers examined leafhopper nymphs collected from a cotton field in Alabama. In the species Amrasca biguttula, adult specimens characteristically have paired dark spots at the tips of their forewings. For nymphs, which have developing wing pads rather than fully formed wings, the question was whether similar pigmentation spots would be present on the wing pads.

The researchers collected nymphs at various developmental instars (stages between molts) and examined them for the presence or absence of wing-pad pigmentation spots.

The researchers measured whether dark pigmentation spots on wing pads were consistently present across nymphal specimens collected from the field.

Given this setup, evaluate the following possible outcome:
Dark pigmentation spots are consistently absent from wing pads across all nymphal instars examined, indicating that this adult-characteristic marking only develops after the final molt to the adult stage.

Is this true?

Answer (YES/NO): NO